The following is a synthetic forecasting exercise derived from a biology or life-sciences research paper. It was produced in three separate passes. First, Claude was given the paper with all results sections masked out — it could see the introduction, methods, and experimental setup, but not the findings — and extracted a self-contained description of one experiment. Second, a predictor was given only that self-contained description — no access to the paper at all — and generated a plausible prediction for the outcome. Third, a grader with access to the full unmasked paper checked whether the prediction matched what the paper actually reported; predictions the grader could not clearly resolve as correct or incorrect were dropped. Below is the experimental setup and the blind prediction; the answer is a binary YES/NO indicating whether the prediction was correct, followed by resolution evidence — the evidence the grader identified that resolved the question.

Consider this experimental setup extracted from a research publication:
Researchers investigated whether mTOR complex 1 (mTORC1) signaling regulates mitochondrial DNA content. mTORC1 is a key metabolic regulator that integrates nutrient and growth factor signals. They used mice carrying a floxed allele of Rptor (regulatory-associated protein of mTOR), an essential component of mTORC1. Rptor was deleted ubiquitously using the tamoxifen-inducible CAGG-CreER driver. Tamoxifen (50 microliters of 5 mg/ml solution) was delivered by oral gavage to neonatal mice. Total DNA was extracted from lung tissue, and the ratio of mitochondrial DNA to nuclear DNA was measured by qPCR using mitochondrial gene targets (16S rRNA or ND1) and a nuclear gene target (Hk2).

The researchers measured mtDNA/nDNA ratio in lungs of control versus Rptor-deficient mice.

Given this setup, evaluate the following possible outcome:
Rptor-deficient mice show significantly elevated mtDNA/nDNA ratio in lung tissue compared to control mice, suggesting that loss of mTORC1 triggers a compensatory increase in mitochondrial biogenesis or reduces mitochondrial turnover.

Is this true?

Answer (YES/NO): NO